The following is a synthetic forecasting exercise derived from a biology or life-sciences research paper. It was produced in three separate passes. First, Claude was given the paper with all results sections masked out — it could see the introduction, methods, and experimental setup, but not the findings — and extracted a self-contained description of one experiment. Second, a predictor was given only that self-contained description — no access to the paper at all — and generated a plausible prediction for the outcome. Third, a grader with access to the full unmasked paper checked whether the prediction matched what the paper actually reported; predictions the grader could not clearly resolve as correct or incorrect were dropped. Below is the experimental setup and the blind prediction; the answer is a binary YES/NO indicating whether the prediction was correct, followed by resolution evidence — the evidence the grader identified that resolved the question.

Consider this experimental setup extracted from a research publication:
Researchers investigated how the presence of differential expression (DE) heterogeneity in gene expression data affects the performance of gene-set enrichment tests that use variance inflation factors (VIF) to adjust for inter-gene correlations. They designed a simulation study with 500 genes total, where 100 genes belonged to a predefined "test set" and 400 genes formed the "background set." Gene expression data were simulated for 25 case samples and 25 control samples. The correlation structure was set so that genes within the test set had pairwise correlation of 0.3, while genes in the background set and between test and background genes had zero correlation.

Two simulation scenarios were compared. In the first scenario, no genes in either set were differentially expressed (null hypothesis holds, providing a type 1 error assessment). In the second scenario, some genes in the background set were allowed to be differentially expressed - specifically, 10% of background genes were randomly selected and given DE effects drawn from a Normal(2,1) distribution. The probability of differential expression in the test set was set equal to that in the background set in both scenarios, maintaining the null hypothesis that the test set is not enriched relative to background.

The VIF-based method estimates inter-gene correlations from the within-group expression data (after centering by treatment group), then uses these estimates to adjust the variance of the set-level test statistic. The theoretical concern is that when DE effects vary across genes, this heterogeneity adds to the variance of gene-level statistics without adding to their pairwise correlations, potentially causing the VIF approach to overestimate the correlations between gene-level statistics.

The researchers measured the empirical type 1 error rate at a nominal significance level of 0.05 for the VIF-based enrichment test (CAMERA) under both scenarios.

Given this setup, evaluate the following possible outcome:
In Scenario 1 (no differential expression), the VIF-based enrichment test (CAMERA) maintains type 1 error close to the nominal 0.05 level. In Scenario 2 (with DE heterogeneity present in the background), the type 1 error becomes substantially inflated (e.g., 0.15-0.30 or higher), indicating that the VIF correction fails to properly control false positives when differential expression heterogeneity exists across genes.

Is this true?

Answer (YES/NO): NO